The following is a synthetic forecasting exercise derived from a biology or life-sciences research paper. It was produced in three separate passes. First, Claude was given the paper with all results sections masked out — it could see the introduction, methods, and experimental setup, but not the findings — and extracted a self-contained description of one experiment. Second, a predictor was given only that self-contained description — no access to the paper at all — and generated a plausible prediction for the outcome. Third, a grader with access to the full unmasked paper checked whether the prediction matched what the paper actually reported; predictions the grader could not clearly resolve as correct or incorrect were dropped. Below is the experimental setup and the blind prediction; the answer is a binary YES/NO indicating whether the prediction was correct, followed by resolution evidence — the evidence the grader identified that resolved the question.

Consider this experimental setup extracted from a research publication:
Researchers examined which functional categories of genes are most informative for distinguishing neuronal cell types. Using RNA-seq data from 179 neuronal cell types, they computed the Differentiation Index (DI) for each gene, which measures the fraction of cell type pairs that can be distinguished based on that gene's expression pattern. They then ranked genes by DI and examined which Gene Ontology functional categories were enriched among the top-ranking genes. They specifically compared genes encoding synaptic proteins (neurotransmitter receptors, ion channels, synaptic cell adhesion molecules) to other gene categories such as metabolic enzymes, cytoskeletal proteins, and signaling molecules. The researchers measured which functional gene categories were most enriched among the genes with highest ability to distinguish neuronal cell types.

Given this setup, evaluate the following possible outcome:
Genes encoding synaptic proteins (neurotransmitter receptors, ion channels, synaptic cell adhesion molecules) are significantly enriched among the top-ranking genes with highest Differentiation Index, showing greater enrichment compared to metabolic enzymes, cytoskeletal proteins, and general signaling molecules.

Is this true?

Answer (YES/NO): YES